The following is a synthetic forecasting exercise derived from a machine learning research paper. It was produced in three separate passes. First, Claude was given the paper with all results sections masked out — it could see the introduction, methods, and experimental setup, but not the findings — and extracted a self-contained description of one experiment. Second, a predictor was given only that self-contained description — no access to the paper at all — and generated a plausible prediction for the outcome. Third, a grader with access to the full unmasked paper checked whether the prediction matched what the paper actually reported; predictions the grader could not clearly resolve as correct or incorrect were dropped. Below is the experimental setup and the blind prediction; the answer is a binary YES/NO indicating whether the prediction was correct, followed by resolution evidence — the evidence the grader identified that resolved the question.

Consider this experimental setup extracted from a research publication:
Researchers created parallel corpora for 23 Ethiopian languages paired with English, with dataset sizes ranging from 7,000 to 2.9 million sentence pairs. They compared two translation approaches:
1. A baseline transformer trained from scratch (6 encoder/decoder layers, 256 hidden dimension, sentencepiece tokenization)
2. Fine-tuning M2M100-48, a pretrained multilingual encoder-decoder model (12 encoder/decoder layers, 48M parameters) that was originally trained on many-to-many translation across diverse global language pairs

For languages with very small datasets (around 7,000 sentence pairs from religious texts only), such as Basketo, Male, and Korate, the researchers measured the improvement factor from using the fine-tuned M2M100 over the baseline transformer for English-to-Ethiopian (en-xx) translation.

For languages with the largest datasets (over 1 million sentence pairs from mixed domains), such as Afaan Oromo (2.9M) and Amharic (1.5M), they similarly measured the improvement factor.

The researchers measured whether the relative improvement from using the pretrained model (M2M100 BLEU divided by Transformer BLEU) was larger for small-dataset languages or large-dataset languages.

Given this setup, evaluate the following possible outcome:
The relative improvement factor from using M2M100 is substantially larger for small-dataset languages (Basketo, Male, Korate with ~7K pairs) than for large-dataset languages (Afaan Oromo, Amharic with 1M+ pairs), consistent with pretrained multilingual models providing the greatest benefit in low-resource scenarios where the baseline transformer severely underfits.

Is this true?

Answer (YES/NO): YES